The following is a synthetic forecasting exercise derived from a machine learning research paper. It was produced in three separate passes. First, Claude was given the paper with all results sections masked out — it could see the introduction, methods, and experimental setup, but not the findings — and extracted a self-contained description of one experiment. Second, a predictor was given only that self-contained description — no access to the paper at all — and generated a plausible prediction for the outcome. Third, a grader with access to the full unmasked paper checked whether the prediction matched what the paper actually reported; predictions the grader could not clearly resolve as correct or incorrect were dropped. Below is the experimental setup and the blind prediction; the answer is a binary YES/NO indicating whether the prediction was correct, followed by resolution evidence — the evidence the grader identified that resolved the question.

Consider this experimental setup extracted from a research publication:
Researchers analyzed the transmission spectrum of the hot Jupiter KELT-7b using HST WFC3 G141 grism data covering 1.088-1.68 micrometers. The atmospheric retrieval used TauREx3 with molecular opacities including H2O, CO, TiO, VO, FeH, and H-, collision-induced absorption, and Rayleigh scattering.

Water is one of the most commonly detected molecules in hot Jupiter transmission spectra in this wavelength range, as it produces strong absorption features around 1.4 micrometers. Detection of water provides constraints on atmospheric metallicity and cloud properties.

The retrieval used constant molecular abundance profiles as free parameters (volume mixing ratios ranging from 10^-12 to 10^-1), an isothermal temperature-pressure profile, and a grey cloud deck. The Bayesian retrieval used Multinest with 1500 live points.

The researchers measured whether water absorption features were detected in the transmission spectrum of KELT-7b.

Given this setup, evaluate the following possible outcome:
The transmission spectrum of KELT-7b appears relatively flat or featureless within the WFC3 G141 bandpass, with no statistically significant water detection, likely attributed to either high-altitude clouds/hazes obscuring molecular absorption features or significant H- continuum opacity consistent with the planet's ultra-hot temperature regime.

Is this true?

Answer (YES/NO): NO